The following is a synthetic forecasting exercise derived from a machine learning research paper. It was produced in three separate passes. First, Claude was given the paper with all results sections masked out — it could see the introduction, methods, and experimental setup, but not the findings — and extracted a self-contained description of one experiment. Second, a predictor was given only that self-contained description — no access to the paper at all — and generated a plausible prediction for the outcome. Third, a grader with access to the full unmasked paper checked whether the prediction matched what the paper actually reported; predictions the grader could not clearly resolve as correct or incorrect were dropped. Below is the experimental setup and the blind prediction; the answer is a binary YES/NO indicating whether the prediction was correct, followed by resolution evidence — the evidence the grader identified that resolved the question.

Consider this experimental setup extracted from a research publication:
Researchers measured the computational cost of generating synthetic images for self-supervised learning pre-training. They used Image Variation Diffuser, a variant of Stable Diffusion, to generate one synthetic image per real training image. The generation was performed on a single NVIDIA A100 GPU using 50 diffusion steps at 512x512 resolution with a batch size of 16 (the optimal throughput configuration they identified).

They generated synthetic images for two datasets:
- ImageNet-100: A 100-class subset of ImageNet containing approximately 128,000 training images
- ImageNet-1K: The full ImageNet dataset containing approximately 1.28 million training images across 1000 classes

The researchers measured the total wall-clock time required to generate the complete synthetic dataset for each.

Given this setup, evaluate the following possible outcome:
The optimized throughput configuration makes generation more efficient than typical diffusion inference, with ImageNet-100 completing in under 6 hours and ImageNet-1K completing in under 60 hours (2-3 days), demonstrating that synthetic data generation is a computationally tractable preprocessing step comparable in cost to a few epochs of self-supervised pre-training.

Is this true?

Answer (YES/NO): NO